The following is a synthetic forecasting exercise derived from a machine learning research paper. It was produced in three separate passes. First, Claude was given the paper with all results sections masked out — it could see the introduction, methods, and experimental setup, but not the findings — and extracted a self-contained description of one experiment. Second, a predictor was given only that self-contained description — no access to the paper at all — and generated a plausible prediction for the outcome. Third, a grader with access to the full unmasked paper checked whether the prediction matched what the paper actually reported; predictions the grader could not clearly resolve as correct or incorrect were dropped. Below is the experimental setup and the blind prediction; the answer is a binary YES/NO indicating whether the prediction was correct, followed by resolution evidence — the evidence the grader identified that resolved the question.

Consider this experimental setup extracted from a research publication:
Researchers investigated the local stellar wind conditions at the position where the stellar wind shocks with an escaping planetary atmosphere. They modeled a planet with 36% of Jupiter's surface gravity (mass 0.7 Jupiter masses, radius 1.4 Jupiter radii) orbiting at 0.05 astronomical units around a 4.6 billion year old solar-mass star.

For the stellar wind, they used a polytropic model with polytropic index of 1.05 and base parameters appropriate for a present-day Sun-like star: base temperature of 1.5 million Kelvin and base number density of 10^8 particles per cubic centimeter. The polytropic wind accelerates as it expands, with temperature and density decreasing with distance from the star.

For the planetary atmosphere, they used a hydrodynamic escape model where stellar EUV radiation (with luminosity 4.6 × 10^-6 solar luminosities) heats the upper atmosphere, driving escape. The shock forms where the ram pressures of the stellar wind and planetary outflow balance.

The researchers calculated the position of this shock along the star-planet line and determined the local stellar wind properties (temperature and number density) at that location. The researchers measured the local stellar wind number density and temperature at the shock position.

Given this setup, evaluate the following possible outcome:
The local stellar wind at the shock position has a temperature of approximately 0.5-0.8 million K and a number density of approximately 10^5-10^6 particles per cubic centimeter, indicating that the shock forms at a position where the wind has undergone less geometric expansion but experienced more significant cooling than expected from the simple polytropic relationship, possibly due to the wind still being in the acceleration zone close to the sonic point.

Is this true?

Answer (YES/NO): NO